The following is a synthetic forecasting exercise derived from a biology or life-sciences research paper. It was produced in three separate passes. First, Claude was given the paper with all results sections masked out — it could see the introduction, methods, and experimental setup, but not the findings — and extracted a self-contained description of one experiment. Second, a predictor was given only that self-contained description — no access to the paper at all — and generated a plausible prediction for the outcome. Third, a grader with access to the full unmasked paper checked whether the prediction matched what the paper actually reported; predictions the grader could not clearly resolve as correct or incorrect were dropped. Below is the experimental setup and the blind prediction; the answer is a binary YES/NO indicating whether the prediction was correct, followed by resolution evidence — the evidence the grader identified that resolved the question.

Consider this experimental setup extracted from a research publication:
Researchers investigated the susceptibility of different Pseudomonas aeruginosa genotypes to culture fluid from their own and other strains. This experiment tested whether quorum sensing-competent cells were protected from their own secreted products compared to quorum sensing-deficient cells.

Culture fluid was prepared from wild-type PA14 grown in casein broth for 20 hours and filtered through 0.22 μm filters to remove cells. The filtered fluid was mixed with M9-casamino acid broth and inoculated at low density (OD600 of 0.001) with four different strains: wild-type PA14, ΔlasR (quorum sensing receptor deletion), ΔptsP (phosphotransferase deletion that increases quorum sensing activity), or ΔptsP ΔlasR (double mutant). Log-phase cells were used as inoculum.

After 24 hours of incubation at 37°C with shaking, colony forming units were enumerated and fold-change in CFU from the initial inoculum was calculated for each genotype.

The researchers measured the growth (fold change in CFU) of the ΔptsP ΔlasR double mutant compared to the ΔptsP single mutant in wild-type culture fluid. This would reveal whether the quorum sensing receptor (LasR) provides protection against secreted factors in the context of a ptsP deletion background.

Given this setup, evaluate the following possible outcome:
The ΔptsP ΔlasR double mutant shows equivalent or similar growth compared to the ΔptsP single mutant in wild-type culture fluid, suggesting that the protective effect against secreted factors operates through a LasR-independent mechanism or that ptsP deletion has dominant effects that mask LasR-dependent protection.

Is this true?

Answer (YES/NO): YES